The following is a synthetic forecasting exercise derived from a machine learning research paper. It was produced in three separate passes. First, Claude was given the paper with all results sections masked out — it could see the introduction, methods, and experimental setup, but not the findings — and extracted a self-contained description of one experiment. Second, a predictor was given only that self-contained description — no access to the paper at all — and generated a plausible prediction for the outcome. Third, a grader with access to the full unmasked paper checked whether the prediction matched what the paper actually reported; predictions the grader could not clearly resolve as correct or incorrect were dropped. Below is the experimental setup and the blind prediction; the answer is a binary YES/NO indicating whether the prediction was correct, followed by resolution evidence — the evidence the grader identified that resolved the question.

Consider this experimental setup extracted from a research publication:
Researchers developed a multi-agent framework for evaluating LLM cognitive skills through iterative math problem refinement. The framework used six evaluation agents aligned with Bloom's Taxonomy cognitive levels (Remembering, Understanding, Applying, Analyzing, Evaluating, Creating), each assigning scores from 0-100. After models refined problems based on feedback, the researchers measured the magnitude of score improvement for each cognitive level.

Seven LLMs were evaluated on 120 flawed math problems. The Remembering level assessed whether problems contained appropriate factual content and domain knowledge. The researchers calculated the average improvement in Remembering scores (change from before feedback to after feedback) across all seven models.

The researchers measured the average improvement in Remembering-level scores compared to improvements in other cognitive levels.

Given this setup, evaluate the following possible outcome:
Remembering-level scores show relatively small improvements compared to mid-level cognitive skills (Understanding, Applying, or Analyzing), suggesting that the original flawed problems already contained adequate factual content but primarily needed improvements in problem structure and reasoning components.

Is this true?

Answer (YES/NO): NO